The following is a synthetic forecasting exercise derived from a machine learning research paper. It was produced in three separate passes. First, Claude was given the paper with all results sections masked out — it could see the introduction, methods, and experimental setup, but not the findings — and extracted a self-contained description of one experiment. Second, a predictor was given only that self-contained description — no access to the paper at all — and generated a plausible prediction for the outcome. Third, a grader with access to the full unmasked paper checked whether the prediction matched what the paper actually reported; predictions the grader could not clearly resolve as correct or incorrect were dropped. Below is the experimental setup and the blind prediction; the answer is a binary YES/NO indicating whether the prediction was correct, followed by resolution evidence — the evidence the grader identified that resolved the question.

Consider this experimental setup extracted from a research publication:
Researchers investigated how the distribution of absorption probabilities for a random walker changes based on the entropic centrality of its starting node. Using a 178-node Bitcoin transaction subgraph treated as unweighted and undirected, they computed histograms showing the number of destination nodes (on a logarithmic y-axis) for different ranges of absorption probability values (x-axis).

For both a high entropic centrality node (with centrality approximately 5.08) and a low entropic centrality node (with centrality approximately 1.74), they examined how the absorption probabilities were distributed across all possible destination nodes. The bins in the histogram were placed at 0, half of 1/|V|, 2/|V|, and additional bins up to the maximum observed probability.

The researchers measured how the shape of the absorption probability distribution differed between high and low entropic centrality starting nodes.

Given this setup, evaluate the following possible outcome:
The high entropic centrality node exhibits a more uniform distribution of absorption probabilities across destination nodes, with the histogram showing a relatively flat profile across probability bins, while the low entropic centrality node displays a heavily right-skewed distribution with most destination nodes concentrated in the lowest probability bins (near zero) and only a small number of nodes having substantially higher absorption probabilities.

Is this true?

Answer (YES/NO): NO